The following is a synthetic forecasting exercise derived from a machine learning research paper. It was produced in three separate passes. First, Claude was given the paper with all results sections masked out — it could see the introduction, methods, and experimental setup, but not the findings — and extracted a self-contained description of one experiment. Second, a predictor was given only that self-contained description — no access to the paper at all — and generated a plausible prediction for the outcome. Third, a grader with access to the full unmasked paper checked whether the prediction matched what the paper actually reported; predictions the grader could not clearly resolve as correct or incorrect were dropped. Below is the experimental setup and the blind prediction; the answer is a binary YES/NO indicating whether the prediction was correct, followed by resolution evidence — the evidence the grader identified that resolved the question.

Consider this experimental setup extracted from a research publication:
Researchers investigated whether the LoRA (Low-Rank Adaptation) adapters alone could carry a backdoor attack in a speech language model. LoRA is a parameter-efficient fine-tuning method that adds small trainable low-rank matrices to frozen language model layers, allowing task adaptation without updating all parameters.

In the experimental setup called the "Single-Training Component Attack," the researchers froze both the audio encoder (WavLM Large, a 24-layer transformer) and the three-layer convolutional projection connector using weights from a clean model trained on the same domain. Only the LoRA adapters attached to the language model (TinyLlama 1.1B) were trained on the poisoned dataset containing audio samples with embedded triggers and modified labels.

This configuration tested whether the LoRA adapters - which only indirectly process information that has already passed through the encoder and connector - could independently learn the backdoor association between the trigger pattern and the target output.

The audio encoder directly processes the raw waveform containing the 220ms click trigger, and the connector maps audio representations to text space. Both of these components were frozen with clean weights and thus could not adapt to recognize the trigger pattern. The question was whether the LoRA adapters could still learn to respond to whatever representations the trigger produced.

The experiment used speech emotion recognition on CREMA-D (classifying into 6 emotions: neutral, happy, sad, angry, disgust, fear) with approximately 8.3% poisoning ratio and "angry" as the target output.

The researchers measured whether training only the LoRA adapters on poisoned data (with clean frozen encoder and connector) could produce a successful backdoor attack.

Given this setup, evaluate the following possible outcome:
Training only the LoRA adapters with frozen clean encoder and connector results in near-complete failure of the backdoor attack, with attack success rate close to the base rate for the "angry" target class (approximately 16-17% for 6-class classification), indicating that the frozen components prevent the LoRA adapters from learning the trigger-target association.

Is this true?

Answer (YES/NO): NO